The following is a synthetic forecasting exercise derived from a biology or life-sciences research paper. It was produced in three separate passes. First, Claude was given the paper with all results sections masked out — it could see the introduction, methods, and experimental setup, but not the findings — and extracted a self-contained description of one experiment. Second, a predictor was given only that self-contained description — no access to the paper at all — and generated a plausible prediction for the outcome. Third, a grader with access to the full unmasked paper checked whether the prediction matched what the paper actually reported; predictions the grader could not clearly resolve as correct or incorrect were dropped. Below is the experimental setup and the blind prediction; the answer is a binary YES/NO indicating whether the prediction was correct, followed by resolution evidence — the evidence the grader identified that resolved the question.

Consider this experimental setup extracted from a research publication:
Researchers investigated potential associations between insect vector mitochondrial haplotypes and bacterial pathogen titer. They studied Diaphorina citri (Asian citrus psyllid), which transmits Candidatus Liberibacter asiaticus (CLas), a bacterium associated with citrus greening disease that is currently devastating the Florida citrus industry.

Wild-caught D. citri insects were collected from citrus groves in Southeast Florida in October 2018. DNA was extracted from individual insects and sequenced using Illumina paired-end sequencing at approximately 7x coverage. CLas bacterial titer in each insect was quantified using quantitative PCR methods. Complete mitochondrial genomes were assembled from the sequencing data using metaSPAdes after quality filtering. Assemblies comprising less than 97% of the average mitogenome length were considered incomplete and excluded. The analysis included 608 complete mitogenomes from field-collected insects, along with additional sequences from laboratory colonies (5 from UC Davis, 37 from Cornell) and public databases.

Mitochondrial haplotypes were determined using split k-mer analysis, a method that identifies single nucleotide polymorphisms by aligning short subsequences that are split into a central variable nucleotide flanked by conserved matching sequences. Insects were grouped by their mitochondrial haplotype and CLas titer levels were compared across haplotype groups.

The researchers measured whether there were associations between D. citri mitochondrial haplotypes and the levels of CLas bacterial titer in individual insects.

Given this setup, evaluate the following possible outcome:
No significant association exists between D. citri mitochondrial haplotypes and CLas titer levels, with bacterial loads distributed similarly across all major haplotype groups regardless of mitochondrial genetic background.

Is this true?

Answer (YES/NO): NO